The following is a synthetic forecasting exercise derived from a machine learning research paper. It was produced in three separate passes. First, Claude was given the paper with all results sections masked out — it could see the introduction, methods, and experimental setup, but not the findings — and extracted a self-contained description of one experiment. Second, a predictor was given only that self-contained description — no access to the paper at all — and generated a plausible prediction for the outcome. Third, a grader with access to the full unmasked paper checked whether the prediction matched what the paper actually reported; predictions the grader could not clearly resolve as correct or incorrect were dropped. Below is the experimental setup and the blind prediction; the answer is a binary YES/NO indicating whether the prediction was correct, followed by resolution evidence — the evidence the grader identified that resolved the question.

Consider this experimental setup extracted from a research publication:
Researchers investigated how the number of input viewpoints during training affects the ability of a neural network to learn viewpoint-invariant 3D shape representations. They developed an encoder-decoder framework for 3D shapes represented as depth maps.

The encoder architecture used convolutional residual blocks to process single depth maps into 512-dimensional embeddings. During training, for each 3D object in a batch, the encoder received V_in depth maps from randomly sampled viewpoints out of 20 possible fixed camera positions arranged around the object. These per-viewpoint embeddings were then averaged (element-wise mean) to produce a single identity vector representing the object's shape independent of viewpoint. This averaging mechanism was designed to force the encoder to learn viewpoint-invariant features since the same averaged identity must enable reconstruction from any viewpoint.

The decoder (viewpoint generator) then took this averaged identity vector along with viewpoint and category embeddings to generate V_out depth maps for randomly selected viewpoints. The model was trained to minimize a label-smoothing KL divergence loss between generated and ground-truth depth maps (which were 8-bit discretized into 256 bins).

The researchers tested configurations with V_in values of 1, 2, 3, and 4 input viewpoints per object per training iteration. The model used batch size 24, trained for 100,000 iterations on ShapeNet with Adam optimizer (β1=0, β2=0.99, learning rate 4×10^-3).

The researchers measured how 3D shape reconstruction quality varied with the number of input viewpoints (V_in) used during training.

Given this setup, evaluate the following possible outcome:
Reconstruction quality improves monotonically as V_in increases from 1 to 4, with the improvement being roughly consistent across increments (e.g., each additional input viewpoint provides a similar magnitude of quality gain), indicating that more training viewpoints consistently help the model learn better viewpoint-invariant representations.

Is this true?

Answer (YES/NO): NO